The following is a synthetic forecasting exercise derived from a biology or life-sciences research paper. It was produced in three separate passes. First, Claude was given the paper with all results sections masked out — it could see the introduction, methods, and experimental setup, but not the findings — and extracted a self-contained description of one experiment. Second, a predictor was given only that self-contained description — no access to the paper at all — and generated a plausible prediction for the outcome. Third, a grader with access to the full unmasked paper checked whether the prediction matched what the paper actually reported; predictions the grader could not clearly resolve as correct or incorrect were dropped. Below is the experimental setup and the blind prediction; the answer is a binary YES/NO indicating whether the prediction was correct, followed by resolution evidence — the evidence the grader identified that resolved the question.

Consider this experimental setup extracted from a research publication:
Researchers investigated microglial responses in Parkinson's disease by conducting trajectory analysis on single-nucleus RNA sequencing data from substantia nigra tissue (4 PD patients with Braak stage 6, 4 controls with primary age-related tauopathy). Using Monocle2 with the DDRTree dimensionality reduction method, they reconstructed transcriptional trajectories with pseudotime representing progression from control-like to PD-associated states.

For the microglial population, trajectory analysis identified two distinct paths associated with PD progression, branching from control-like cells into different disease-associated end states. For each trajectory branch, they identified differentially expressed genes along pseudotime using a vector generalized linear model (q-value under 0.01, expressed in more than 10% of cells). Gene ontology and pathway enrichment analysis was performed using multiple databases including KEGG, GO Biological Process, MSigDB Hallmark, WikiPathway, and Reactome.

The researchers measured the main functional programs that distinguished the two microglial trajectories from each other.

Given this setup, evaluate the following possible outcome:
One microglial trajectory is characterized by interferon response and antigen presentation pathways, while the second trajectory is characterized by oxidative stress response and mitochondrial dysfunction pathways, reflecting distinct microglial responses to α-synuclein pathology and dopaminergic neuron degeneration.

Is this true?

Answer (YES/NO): NO